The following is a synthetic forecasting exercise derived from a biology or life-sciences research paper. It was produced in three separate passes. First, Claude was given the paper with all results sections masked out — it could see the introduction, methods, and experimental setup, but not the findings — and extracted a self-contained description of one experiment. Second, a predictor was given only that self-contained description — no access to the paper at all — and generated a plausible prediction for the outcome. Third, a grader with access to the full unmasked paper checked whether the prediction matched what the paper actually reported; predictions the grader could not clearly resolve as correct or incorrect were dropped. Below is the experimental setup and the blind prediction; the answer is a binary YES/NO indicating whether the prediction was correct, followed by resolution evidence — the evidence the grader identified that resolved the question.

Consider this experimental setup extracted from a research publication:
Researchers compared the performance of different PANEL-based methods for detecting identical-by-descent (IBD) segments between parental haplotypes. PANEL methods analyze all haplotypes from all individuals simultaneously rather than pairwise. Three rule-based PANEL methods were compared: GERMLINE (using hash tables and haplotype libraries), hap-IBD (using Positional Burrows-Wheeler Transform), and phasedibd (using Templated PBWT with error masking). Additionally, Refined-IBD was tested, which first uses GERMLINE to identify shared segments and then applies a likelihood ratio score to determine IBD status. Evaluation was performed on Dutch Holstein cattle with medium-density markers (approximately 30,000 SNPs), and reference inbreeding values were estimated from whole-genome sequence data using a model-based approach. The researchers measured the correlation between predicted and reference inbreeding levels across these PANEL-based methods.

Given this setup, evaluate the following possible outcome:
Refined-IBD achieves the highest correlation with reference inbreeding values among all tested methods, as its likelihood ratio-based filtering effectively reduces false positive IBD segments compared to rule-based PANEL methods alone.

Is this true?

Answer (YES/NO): NO